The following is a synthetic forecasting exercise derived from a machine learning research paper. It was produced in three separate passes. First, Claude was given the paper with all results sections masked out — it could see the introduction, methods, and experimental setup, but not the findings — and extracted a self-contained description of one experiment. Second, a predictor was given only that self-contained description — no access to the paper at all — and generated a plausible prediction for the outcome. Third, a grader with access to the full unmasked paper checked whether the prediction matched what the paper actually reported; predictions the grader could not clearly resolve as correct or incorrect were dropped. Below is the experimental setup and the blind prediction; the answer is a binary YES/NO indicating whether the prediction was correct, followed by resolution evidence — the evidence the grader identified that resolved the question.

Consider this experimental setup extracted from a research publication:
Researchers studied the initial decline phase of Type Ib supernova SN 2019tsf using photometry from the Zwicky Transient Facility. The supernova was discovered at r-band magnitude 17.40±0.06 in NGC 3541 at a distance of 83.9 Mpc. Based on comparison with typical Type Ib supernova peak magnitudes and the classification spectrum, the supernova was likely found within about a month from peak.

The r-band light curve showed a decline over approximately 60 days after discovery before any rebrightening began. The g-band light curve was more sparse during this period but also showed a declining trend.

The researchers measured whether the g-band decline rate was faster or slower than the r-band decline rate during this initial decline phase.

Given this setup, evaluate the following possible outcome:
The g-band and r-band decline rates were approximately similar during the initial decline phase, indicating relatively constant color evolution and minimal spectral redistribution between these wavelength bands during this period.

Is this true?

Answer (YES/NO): NO